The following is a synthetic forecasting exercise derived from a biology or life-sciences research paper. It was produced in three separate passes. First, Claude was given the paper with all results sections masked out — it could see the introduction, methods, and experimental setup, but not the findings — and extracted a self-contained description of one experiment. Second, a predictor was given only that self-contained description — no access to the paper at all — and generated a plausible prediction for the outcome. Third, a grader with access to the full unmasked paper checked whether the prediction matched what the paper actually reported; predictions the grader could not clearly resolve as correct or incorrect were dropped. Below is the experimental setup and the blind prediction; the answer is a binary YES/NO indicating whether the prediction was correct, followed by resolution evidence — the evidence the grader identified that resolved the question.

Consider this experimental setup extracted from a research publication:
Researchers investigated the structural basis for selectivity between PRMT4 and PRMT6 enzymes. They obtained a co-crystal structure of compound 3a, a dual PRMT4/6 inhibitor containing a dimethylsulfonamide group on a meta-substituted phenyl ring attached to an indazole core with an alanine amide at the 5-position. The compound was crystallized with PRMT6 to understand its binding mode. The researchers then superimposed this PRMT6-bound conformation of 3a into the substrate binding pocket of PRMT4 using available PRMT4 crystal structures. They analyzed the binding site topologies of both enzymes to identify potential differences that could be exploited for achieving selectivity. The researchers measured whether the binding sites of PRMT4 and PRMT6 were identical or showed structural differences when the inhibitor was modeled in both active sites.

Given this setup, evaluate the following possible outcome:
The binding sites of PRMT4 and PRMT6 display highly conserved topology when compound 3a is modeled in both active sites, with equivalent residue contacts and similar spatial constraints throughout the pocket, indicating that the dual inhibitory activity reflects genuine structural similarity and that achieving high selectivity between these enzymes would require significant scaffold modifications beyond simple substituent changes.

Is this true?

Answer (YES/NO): NO